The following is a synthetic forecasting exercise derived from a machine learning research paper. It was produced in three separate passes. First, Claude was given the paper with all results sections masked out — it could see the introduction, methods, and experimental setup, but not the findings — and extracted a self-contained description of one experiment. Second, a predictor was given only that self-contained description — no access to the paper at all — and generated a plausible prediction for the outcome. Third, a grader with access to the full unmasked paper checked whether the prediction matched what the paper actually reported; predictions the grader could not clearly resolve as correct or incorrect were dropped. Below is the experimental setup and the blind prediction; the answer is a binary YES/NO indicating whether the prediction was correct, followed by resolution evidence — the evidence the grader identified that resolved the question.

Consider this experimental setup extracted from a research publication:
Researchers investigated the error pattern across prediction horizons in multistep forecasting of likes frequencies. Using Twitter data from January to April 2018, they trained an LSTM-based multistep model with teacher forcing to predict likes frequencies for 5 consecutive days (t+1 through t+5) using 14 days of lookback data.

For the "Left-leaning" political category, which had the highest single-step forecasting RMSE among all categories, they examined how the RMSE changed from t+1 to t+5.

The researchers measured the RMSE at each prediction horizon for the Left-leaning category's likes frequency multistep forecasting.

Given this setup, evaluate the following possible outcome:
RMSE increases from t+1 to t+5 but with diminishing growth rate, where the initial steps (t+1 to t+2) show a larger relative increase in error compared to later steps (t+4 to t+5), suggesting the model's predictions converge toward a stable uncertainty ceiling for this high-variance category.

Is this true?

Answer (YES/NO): NO